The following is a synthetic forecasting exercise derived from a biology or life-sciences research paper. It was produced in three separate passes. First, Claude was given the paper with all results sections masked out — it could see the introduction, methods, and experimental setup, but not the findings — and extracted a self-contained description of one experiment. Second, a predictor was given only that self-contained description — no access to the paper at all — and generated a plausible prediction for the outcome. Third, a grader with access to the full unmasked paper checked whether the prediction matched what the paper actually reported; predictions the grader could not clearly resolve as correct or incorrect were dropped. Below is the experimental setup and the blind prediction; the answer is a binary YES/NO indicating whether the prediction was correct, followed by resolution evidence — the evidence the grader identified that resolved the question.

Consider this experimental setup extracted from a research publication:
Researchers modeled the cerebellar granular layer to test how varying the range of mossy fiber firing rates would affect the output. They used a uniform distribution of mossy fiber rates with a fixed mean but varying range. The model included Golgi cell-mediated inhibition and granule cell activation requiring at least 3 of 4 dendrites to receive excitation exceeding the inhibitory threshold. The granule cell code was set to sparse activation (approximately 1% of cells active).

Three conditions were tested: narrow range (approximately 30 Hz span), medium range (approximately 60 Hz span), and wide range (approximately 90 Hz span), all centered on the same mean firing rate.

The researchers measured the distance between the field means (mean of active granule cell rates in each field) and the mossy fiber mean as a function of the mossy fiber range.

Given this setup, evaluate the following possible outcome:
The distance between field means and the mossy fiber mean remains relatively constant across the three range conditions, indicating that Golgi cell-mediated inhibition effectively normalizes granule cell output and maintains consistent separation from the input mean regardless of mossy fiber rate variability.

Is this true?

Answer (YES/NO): NO